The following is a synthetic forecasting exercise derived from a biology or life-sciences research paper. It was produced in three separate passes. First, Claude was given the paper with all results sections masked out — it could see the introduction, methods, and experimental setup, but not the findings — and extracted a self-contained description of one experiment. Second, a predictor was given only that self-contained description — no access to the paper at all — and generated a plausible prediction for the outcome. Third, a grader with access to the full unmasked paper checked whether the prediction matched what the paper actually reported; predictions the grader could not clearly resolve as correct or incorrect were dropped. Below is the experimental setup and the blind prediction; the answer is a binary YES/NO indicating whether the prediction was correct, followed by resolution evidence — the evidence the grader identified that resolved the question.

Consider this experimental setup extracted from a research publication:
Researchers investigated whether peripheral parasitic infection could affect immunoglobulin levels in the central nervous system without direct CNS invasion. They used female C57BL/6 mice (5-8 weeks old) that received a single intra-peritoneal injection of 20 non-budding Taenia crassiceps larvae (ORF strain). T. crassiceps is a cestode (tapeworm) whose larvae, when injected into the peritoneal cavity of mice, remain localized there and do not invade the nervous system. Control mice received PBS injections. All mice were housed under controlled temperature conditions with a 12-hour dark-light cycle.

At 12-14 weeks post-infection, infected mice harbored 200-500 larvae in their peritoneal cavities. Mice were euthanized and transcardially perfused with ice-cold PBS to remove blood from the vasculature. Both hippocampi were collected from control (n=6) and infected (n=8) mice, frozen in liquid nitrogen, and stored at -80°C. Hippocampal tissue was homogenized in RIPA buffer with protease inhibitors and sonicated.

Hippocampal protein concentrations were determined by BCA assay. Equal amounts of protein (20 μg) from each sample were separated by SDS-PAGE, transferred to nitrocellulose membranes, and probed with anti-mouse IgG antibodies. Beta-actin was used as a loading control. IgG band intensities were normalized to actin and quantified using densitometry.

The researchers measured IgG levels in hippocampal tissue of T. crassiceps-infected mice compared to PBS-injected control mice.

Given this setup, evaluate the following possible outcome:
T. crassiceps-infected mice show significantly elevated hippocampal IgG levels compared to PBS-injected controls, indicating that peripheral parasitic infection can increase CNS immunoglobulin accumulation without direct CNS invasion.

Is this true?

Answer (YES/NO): YES